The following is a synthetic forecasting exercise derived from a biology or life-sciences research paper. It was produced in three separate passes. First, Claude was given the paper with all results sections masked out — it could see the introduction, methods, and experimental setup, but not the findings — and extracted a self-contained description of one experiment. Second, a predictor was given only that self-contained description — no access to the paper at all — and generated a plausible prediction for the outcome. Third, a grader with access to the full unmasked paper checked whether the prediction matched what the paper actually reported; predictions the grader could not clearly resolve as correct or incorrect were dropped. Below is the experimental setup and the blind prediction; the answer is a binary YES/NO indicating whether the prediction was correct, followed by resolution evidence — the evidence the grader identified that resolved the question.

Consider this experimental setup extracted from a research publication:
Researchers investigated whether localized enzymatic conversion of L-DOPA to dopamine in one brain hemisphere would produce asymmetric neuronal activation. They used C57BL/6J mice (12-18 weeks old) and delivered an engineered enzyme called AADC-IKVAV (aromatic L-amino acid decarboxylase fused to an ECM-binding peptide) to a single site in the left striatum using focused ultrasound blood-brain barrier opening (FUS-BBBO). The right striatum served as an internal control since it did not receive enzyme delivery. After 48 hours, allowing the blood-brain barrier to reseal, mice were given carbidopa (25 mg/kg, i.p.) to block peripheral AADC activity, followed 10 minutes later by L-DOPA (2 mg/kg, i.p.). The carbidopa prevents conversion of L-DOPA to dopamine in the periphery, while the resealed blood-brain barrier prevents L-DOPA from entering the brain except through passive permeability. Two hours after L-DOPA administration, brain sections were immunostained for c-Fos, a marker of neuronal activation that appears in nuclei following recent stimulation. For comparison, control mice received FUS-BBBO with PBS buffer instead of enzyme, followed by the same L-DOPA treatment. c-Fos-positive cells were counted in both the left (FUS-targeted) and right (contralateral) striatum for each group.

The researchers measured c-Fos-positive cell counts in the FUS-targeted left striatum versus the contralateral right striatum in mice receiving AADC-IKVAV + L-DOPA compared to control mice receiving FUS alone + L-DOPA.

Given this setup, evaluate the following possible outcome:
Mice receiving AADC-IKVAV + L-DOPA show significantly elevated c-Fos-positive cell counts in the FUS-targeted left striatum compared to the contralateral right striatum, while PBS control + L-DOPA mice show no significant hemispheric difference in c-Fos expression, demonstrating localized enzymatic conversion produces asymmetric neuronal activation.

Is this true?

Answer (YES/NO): YES